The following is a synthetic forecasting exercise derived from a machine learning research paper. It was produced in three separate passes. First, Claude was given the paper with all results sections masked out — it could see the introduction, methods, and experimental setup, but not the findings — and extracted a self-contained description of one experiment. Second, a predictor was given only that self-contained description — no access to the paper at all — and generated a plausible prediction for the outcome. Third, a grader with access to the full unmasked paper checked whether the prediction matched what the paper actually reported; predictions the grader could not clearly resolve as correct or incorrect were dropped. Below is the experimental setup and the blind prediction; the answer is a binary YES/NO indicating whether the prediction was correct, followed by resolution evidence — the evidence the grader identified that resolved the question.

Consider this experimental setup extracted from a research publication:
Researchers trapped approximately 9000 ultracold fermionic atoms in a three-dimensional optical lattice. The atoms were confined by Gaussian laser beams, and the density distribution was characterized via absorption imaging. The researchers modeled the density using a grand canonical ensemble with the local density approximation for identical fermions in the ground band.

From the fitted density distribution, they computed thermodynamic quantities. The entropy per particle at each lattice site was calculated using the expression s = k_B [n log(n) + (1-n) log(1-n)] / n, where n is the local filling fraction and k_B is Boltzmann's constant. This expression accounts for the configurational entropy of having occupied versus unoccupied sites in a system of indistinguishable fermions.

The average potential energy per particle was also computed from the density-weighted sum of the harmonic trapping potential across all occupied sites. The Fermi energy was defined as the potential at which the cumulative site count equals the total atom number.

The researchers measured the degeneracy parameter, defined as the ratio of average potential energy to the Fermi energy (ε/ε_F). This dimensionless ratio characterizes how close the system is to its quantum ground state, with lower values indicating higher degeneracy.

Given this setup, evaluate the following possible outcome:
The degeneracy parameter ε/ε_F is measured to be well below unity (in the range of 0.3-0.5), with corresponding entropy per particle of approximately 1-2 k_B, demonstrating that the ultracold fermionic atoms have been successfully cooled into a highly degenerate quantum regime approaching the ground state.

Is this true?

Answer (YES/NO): NO